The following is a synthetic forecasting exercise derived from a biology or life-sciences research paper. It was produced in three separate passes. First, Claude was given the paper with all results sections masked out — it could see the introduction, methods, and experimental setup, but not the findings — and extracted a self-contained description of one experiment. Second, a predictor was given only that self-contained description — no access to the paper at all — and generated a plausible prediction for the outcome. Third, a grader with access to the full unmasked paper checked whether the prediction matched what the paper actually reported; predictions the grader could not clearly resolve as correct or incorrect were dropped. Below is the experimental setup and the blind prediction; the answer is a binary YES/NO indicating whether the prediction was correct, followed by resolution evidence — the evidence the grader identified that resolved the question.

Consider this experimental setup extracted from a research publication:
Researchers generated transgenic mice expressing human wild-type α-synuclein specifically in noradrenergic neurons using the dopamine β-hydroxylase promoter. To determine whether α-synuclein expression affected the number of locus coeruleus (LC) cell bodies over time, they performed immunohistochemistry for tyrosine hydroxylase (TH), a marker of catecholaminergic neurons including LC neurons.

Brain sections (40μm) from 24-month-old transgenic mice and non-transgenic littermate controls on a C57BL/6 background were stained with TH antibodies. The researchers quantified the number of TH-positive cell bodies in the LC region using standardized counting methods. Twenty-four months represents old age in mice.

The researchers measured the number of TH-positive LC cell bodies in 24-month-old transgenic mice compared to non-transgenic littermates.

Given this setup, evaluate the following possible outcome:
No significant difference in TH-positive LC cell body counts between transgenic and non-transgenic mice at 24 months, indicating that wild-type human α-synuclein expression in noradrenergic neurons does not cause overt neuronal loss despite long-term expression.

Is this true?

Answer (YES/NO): YES